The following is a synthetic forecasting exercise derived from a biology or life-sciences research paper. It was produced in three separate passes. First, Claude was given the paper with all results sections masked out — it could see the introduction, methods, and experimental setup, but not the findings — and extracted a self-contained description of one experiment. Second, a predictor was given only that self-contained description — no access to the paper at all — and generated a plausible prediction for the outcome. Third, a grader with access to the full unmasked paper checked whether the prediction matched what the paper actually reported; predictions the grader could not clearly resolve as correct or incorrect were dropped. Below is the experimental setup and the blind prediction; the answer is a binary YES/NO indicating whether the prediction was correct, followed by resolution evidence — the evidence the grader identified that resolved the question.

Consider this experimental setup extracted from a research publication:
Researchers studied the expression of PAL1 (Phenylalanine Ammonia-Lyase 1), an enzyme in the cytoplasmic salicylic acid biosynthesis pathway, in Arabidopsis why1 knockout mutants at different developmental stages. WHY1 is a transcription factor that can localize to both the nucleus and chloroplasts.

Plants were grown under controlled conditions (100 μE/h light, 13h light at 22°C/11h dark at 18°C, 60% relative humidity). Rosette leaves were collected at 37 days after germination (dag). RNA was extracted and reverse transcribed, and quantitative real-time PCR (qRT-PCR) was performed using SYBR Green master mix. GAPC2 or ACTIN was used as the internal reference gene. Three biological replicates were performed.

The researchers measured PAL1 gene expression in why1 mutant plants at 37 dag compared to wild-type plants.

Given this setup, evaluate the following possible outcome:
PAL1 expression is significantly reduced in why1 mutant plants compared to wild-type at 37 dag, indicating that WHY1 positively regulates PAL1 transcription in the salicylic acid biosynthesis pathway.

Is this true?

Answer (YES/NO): NO